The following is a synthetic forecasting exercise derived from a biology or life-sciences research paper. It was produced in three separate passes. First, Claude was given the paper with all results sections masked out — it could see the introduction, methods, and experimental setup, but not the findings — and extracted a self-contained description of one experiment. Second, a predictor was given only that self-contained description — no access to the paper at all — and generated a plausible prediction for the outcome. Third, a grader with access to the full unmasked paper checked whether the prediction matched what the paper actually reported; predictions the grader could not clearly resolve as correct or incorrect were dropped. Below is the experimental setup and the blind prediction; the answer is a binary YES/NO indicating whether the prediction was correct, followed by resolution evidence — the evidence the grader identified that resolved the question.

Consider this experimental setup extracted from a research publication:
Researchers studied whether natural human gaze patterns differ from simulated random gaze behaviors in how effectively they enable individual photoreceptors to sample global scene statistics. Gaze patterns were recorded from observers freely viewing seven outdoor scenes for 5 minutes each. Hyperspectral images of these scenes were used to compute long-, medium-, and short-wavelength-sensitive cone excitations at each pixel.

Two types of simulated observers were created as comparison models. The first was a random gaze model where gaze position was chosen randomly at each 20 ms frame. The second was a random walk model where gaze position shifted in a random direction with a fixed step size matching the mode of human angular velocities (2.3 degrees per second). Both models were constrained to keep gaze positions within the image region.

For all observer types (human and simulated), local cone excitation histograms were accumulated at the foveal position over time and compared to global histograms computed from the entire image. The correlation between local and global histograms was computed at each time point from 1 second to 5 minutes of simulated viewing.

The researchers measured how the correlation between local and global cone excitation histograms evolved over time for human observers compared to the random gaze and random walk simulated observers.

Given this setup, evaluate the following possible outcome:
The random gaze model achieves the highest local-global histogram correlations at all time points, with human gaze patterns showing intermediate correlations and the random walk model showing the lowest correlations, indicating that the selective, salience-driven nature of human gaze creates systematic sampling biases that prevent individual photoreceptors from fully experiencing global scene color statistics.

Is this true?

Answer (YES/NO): NO